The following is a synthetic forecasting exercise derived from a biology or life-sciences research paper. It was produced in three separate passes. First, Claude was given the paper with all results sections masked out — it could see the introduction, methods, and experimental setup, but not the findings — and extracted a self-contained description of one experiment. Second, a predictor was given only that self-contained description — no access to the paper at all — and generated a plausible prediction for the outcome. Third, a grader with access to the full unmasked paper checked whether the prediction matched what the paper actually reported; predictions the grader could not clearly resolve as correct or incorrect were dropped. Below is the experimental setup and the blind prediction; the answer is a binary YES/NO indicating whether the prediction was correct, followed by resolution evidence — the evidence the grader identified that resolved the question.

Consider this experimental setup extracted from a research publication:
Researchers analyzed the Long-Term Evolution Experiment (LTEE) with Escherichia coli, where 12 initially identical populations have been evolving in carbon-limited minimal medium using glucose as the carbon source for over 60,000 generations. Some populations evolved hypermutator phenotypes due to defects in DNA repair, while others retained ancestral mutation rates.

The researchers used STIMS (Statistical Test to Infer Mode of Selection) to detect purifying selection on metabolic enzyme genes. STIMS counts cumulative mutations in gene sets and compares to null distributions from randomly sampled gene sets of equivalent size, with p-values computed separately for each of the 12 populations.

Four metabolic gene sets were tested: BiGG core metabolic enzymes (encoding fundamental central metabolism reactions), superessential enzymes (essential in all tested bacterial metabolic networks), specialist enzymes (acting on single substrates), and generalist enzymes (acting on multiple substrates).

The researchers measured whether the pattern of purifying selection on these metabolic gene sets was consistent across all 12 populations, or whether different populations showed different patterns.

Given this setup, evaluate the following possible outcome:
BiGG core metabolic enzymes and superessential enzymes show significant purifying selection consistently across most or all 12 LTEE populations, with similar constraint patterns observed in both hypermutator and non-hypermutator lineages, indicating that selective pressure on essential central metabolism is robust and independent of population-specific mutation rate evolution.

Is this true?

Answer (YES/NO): NO